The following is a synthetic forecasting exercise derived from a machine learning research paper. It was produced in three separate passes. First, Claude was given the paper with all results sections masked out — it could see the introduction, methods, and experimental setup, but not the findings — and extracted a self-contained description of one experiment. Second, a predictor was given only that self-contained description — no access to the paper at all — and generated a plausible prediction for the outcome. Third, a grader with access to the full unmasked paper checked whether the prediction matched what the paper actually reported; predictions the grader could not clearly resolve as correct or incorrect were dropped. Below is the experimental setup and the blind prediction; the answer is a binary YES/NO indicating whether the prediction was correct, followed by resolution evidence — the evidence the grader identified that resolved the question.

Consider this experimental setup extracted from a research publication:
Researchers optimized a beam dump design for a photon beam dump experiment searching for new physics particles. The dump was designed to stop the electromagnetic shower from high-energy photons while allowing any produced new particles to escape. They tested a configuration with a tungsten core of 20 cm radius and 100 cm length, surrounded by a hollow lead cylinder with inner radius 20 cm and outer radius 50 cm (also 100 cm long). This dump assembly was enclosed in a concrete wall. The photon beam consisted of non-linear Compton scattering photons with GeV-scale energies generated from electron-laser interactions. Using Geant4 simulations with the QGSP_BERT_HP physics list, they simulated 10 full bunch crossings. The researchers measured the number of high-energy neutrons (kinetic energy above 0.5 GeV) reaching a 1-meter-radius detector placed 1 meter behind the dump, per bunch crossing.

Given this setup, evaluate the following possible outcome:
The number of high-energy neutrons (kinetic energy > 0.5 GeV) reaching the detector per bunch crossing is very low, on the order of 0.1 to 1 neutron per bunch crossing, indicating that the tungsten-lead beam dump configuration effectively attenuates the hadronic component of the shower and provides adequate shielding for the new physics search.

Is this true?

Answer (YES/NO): NO